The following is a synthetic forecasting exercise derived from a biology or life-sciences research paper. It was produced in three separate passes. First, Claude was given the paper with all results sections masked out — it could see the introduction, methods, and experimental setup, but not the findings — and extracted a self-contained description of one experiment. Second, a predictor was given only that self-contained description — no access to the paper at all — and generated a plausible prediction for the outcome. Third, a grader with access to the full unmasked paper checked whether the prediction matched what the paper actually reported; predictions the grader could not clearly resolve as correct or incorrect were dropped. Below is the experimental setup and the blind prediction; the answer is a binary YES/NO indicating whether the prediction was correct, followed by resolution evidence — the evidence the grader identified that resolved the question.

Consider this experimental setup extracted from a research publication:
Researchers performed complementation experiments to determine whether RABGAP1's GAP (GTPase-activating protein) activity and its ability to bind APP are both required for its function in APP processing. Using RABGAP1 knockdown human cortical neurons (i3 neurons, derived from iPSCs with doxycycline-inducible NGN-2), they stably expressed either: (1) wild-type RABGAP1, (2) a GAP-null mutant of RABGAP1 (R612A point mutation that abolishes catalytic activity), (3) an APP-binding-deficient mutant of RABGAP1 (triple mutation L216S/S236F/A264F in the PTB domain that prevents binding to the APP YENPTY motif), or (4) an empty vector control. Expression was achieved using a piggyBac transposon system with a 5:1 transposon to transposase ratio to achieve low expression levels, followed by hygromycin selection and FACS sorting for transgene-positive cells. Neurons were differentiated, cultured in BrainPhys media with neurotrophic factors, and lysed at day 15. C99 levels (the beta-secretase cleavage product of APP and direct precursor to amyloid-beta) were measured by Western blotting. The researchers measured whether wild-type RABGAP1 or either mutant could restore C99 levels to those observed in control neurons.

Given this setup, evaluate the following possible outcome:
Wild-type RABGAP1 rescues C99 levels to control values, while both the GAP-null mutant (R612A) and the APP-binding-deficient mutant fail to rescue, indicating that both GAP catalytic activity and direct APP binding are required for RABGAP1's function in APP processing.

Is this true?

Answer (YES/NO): YES